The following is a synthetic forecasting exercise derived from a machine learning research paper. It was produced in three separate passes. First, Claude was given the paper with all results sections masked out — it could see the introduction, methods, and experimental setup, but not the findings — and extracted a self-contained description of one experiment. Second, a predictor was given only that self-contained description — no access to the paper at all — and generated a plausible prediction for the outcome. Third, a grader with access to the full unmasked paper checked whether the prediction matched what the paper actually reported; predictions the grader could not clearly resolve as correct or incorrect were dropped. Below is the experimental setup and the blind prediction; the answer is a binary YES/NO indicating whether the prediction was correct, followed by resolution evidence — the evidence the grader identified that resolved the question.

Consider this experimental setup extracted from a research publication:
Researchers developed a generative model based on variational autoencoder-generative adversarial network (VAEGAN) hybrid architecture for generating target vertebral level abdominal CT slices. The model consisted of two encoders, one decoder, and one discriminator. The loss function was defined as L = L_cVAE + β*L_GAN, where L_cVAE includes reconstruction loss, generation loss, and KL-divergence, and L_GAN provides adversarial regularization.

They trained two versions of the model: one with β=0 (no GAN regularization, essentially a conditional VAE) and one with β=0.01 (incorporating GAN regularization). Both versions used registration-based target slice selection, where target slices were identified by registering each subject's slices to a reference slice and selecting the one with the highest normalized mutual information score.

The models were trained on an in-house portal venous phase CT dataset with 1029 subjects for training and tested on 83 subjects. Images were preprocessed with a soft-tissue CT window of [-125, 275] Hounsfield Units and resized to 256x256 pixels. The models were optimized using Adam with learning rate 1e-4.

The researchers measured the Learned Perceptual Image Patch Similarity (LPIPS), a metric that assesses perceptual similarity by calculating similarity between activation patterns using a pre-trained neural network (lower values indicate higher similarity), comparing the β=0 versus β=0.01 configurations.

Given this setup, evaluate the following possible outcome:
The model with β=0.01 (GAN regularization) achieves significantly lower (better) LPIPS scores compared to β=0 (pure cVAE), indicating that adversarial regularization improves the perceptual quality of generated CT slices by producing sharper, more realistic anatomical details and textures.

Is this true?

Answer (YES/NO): YES